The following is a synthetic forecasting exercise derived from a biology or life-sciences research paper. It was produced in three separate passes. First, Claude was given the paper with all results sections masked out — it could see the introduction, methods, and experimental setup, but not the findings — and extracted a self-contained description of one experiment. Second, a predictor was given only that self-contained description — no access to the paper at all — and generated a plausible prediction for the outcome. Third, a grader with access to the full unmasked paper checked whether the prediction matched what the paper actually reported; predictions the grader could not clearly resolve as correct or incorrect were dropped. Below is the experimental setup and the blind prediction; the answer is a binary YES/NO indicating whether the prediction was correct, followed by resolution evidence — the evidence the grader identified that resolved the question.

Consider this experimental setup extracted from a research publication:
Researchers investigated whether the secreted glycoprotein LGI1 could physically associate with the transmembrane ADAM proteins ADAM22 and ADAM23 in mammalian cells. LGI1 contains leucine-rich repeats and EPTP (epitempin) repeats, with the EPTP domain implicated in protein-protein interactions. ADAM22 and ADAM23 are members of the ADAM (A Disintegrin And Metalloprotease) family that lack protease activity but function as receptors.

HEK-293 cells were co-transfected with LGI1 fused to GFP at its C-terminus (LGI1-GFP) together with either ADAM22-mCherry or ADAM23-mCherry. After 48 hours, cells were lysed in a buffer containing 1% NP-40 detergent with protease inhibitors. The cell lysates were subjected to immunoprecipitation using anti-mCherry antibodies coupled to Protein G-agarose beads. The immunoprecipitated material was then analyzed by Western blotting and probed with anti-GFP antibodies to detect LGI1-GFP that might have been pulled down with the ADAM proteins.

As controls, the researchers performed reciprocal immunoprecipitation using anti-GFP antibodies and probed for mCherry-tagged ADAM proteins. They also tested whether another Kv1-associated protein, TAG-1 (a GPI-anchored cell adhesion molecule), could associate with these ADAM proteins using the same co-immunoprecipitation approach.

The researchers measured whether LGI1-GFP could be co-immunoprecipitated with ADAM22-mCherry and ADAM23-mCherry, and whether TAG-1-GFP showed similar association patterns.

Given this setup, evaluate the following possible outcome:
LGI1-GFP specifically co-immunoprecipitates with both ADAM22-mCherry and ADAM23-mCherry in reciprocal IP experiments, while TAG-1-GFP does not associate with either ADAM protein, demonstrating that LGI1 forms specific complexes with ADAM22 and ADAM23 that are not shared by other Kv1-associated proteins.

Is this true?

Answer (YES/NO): NO